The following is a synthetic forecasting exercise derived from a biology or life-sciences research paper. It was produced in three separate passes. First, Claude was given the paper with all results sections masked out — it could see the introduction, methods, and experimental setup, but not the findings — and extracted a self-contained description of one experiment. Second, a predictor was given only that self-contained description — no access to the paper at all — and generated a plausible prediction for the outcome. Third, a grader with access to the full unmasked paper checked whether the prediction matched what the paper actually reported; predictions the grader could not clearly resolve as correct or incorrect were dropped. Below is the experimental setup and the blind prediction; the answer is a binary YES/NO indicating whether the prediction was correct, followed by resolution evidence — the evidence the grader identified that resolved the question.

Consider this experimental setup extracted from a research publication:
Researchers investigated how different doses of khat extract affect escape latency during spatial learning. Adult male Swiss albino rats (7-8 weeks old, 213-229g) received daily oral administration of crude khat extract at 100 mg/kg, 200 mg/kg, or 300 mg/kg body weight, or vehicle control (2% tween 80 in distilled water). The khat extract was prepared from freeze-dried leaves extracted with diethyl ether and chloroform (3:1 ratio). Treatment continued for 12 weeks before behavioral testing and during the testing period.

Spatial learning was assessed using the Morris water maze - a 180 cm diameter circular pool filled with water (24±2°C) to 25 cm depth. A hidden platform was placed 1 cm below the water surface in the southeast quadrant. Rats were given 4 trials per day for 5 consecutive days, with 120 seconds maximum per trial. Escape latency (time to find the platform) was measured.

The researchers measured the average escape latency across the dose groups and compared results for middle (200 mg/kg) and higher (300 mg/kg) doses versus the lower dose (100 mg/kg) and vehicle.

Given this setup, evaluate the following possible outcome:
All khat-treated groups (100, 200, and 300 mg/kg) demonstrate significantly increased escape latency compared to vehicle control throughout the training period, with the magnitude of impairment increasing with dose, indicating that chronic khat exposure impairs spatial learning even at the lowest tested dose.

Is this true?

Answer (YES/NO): NO